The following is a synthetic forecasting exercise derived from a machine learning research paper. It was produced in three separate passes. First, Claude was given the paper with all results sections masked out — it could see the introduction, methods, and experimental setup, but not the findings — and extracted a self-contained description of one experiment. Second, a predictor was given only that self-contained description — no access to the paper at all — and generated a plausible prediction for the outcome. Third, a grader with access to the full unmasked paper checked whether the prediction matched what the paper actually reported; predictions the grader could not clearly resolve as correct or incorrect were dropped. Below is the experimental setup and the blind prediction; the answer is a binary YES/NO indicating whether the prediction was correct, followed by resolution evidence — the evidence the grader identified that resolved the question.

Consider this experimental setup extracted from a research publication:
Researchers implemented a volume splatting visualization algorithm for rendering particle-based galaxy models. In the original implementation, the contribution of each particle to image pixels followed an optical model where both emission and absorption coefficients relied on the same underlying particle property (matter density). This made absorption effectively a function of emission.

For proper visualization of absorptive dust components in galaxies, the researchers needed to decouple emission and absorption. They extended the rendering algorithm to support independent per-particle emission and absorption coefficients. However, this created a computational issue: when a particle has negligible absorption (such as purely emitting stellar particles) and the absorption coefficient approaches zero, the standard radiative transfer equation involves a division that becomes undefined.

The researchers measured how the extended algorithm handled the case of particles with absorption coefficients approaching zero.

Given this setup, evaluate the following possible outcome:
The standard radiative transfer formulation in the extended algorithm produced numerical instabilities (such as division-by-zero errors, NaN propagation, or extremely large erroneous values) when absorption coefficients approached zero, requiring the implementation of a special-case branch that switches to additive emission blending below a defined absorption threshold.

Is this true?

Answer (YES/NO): NO